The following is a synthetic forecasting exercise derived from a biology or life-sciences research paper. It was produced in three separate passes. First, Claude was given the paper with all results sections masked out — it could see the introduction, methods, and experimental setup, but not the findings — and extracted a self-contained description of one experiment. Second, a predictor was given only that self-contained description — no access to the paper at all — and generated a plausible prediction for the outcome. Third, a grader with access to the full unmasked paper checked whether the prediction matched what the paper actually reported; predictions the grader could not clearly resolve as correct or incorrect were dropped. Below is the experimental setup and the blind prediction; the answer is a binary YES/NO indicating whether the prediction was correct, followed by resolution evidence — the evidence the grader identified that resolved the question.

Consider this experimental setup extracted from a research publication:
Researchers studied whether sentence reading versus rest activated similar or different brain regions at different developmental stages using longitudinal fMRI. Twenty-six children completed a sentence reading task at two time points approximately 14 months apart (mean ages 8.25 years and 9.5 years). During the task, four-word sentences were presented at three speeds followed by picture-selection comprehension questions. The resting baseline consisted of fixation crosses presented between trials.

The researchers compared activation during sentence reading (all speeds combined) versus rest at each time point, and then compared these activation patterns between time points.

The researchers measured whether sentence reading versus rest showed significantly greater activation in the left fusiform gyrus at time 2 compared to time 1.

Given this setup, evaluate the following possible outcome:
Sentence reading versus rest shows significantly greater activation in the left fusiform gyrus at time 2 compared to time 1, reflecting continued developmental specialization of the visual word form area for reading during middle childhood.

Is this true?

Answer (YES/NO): YES